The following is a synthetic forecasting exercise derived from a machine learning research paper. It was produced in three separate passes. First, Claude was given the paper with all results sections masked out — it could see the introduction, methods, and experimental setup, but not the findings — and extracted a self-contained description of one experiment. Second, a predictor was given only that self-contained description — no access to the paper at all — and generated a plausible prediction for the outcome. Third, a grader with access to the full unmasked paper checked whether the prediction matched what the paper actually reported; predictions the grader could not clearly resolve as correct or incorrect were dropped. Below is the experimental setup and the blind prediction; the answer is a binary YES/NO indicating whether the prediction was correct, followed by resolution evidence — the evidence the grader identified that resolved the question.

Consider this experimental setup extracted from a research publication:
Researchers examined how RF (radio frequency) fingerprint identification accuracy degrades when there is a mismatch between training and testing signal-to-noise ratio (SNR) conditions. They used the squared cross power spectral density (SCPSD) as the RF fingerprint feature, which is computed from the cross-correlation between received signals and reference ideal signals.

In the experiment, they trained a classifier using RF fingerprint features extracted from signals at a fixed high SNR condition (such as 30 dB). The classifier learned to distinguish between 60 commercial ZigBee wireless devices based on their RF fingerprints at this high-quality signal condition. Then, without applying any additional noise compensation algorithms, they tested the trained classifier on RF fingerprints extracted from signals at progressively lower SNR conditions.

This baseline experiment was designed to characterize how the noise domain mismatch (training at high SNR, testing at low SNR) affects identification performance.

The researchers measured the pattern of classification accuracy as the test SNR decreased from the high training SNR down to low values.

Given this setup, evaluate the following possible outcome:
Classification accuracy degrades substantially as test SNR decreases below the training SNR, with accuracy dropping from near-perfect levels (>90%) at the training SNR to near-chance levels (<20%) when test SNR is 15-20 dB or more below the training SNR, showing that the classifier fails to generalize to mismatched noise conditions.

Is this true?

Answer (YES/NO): NO